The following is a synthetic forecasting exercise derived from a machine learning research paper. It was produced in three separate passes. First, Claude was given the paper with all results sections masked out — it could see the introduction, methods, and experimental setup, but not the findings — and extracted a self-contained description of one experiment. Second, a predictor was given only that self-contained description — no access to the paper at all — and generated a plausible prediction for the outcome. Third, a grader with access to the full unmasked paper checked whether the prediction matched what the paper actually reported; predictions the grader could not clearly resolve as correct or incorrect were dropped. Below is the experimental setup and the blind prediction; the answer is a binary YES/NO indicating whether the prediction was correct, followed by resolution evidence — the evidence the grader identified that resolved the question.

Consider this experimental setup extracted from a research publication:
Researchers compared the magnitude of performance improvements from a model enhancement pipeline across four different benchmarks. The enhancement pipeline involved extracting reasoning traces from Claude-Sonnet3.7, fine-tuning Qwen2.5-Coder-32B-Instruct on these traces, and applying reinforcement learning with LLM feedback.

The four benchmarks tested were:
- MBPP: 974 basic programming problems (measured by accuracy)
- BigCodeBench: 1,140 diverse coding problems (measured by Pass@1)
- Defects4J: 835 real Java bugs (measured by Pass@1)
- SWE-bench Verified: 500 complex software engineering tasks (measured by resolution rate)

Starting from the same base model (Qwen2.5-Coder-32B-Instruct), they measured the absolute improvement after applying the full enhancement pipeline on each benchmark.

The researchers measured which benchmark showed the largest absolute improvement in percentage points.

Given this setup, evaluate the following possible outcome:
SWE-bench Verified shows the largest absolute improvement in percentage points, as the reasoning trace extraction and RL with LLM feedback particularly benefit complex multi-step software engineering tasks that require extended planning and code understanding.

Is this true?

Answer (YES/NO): YES